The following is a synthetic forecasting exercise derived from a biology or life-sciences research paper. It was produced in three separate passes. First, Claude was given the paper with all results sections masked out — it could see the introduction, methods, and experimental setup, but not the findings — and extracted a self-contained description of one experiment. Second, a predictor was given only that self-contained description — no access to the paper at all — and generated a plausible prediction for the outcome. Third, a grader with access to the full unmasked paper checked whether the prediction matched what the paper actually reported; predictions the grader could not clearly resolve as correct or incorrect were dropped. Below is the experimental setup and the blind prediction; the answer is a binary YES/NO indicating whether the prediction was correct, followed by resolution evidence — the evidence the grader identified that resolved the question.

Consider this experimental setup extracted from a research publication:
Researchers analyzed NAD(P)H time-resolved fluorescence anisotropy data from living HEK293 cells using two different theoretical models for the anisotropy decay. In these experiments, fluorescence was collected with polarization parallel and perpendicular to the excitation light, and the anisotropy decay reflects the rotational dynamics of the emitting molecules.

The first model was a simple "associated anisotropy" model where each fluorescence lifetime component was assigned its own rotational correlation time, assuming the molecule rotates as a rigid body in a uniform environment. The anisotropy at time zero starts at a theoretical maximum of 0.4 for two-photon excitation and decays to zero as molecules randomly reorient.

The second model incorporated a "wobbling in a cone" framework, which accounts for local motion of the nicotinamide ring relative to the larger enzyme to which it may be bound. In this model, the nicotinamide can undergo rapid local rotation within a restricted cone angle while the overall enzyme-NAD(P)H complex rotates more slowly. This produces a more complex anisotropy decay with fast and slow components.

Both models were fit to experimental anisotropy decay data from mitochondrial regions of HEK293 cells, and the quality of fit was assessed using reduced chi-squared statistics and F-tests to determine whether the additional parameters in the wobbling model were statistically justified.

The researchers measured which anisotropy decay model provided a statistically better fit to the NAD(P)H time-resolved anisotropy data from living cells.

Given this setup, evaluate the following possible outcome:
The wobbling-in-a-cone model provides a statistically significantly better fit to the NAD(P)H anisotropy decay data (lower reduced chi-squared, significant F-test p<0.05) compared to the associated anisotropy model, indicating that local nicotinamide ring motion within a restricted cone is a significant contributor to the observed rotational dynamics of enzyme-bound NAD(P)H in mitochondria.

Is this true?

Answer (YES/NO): YES